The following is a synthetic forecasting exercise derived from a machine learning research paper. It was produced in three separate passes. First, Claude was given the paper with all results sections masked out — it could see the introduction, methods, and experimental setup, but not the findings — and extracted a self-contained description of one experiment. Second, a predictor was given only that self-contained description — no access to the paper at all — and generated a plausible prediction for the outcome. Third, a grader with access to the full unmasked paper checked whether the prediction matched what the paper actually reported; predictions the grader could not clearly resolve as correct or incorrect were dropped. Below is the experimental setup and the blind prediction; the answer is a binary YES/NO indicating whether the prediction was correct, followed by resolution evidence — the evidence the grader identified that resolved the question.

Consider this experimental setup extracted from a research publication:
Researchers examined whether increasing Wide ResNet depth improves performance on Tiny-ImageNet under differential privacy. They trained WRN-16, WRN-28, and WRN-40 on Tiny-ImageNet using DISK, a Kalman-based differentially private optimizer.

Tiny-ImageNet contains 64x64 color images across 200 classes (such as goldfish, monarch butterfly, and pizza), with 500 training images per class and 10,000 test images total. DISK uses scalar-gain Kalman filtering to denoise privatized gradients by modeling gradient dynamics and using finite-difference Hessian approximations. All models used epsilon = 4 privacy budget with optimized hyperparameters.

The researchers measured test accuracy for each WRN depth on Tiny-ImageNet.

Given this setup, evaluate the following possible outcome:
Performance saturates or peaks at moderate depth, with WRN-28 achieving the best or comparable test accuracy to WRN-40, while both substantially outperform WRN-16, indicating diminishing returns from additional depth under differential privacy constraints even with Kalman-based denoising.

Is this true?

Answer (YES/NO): NO